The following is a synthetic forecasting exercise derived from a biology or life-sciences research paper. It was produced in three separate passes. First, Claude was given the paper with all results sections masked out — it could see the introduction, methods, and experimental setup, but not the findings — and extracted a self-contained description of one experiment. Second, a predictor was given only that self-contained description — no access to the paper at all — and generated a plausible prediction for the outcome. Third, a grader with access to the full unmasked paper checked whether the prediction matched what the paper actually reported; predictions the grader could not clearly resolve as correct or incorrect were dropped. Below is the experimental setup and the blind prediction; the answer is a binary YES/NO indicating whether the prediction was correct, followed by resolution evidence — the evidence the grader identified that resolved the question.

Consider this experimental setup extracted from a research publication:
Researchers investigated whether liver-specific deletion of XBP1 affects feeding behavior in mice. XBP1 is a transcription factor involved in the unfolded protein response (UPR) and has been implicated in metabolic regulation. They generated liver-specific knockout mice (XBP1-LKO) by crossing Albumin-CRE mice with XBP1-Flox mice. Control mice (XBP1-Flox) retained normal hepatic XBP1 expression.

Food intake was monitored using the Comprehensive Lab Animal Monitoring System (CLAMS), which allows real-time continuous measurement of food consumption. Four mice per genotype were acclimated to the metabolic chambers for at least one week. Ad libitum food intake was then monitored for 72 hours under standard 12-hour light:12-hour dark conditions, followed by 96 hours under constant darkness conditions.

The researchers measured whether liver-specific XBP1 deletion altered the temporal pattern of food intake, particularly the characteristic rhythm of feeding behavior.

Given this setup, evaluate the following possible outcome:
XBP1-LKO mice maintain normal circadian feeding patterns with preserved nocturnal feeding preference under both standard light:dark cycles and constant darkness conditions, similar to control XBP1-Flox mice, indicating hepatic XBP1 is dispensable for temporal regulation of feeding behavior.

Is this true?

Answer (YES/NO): YES